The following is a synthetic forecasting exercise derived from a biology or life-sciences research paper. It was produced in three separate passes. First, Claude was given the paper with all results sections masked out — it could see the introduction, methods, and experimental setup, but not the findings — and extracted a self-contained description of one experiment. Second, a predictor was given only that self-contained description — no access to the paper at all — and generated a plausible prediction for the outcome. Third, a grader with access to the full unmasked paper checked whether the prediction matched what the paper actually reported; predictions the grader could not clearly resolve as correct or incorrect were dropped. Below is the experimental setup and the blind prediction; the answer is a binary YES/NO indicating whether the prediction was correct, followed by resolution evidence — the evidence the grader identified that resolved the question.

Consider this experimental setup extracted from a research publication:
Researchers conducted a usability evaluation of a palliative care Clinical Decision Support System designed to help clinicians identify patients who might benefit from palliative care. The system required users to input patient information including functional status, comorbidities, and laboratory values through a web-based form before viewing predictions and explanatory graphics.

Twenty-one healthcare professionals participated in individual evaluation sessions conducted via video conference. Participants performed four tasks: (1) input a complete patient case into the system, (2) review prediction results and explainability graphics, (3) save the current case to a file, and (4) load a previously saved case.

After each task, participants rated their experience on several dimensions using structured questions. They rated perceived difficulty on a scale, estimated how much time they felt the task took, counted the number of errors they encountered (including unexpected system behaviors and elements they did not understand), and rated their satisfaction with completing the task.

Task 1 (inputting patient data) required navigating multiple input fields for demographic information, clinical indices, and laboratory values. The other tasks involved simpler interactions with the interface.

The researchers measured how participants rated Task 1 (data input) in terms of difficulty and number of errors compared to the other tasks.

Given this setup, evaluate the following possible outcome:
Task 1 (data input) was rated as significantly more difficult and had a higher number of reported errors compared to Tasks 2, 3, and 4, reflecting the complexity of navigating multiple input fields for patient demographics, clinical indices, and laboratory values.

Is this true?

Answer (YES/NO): NO